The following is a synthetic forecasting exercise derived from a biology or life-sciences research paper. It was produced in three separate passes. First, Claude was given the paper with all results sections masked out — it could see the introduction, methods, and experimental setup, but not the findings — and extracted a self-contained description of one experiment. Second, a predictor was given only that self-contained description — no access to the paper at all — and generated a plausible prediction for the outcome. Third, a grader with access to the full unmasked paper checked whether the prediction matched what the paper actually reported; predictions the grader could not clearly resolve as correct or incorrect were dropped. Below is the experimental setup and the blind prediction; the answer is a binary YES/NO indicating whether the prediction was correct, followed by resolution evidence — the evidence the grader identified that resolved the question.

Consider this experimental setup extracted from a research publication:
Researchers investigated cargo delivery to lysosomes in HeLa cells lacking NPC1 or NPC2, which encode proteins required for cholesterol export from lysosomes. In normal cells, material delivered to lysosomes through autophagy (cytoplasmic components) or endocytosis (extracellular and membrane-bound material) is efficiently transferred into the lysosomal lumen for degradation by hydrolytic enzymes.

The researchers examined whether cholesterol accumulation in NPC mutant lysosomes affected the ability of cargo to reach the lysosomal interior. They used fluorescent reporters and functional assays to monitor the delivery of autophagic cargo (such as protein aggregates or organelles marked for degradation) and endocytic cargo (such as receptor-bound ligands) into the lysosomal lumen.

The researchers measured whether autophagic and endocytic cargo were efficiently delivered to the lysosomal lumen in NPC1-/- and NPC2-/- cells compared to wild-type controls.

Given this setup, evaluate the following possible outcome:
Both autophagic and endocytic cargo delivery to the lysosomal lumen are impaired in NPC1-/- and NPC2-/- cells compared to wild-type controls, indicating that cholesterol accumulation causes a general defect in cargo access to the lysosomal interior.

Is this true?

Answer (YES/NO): YES